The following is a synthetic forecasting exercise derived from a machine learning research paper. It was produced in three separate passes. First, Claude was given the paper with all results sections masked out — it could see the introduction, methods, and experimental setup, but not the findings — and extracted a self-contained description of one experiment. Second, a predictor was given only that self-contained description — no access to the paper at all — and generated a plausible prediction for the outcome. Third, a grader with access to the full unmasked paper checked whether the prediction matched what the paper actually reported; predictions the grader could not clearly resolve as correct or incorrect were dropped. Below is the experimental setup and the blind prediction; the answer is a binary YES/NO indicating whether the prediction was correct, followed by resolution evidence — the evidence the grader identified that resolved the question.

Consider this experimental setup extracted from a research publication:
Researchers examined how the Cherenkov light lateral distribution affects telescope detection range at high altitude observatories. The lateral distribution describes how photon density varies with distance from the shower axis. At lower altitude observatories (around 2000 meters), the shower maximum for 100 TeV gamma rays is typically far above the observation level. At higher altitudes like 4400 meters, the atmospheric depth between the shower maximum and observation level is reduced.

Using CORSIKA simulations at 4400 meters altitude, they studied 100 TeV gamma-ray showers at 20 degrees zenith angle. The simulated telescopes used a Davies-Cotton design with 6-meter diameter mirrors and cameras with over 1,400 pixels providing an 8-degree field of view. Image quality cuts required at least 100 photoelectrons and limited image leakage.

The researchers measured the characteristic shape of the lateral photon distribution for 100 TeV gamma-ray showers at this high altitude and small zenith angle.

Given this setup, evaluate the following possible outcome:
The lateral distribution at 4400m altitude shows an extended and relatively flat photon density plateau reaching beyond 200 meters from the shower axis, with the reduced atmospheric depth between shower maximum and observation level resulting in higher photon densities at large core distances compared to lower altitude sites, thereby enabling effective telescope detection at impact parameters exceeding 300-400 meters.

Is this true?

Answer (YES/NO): NO